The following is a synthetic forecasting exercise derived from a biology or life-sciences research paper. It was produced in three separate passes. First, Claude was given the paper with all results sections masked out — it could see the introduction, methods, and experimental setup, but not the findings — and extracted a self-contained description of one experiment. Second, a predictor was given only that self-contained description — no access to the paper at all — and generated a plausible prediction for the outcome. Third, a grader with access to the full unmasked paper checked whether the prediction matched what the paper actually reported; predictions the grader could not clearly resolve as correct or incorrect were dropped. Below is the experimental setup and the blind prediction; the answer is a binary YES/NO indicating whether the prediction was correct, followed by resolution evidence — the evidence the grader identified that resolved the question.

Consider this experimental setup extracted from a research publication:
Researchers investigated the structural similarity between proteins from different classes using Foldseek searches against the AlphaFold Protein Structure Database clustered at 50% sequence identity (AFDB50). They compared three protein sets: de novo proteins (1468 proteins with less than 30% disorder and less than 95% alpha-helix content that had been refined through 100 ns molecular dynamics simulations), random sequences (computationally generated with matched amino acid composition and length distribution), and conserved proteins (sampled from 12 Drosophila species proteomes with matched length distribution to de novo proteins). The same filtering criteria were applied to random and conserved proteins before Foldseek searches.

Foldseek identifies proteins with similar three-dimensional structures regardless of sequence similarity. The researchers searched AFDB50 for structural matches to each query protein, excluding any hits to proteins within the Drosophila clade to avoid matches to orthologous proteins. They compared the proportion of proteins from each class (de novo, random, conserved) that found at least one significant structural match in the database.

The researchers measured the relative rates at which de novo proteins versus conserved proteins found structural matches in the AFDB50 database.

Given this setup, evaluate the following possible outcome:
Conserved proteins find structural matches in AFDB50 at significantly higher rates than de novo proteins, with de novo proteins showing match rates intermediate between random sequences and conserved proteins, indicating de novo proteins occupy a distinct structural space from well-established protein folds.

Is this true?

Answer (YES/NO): NO